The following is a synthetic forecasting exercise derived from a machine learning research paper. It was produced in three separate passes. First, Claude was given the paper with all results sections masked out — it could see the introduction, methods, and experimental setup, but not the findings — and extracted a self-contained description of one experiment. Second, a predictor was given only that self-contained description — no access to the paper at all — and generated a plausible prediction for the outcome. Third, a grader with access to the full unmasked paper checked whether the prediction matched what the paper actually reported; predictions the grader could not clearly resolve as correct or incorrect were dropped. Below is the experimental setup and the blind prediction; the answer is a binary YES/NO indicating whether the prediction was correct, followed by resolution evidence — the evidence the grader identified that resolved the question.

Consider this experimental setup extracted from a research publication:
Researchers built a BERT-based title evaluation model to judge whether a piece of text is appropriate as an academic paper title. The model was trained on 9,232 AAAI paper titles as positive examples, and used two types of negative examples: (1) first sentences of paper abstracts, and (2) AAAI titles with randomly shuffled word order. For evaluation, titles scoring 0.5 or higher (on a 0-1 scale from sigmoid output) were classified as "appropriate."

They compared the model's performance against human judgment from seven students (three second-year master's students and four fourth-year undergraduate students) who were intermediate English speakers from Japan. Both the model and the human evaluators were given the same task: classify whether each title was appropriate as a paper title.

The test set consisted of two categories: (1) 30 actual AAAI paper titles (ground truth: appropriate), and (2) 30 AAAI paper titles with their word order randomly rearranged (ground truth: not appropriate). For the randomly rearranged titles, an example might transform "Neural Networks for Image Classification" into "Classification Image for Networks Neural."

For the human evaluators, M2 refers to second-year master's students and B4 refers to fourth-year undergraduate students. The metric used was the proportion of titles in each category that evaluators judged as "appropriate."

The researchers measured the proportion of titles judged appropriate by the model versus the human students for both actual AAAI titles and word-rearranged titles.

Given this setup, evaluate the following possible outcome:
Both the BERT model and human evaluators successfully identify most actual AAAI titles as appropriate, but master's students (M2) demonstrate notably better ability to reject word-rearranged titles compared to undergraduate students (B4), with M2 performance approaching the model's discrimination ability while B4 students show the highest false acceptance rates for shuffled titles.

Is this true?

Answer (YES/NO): NO